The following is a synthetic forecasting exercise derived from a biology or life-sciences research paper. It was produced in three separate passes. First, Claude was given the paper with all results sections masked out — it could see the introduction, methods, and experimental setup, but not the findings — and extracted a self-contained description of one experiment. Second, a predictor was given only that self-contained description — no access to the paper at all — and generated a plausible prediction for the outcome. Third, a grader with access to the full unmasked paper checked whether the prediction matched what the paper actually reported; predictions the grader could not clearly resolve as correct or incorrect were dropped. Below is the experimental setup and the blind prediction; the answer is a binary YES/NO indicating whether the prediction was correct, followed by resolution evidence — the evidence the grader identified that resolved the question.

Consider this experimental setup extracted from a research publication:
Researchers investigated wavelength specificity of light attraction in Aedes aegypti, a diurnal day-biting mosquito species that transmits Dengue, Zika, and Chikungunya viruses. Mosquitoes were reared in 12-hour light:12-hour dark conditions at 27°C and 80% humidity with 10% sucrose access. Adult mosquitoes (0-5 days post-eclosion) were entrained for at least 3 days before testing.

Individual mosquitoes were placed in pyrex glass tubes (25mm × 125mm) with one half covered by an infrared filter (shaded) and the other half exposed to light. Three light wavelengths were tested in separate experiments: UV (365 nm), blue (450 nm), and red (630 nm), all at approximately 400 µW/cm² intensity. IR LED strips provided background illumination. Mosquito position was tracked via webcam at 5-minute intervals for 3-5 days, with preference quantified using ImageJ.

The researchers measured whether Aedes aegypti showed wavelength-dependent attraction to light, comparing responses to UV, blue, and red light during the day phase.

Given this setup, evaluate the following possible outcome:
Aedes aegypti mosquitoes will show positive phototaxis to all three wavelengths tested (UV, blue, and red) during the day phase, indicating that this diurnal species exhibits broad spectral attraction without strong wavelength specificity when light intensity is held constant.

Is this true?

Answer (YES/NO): YES